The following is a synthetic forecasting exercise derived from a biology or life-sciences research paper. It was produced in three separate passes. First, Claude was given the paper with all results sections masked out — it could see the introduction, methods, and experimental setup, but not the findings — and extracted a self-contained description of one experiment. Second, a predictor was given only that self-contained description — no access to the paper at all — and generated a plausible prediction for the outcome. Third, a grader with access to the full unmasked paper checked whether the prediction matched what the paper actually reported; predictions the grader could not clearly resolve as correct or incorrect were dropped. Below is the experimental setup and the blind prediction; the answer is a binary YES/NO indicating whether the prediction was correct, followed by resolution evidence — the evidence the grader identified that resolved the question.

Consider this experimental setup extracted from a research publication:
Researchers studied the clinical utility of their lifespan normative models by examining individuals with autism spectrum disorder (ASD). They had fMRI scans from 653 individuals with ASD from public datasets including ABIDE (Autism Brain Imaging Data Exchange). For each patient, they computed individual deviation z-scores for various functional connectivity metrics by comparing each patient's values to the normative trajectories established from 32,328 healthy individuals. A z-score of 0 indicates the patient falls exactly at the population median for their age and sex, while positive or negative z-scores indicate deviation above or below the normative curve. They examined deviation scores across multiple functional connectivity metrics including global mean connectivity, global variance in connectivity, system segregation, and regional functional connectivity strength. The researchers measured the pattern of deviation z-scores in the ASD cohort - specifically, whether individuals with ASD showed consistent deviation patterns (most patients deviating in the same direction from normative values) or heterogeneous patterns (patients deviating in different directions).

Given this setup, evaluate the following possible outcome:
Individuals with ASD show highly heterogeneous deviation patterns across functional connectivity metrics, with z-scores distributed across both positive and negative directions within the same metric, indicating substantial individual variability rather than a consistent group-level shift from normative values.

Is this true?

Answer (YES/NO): NO